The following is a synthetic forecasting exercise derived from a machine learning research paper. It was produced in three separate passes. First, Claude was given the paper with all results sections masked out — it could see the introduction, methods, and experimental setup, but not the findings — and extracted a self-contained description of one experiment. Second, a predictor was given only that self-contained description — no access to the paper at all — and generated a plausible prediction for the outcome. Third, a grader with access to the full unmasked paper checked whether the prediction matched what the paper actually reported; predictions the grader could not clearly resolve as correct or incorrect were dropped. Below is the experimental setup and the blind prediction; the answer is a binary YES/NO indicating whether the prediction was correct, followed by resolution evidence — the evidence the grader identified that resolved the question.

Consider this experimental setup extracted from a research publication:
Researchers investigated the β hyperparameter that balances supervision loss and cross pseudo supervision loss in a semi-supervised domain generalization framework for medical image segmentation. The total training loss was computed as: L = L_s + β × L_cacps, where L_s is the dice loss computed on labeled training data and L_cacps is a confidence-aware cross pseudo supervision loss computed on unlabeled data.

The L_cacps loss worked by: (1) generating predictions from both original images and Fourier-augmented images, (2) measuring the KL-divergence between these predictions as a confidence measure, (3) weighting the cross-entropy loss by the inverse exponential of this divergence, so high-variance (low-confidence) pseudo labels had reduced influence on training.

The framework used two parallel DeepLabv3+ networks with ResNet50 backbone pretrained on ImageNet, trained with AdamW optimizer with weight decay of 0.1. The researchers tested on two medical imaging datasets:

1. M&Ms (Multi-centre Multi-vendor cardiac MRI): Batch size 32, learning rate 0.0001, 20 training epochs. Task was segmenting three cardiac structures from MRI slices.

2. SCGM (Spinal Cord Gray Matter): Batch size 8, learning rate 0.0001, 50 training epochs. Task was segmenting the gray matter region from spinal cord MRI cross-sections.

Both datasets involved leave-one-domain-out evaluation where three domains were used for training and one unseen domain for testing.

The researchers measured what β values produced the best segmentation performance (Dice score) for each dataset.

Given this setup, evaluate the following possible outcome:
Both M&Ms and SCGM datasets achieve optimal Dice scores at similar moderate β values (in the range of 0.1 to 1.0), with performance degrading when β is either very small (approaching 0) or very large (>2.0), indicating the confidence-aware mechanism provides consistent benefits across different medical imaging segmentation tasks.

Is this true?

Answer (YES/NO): NO